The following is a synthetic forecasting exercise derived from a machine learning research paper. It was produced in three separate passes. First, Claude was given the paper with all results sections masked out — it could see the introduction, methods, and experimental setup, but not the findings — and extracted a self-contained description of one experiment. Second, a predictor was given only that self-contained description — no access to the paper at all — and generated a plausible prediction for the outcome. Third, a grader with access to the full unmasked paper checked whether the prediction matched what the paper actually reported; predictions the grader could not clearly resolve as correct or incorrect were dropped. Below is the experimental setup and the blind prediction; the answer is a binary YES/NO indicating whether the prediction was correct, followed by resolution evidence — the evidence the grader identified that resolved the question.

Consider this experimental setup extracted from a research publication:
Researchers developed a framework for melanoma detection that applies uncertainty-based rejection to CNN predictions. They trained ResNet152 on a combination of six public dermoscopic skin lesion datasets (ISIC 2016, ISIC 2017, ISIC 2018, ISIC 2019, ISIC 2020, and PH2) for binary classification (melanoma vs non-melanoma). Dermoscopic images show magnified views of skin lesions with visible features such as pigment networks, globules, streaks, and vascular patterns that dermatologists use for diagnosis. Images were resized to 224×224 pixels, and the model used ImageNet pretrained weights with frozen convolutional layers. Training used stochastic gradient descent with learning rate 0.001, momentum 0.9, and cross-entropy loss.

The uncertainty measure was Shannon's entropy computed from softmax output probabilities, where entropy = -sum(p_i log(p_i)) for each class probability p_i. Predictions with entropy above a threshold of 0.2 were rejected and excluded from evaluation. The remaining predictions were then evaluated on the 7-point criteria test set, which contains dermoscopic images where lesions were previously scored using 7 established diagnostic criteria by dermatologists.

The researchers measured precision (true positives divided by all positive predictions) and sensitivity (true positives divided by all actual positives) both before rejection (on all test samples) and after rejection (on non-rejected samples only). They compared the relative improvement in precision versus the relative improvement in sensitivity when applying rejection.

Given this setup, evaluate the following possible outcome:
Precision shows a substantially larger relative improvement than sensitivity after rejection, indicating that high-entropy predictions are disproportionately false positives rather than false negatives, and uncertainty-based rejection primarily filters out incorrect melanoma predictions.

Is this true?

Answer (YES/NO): YES